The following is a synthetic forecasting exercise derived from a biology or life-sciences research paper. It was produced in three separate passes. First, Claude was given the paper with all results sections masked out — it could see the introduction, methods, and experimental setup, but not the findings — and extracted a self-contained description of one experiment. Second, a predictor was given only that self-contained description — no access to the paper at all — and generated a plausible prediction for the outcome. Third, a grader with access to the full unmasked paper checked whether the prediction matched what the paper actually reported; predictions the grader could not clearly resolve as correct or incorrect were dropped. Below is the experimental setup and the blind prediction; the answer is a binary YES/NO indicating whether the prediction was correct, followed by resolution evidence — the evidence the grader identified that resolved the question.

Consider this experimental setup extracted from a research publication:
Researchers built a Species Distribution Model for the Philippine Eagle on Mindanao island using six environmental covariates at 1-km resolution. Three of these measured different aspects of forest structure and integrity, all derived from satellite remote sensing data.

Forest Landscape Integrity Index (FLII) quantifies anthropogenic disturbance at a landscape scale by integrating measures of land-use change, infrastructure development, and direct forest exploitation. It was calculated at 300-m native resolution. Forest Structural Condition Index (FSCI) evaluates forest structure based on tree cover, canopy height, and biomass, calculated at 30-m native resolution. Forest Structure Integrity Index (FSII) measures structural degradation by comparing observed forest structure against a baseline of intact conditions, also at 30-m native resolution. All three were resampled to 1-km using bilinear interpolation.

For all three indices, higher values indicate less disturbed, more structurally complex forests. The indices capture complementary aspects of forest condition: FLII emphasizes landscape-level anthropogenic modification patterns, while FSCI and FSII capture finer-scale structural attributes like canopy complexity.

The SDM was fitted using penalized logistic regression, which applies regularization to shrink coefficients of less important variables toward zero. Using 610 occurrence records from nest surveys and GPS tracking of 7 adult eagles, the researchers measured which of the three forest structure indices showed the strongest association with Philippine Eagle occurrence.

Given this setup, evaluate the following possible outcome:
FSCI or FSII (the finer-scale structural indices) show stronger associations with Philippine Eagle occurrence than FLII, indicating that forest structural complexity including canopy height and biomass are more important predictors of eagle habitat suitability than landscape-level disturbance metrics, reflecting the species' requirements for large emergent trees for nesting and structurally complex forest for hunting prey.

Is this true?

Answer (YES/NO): YES